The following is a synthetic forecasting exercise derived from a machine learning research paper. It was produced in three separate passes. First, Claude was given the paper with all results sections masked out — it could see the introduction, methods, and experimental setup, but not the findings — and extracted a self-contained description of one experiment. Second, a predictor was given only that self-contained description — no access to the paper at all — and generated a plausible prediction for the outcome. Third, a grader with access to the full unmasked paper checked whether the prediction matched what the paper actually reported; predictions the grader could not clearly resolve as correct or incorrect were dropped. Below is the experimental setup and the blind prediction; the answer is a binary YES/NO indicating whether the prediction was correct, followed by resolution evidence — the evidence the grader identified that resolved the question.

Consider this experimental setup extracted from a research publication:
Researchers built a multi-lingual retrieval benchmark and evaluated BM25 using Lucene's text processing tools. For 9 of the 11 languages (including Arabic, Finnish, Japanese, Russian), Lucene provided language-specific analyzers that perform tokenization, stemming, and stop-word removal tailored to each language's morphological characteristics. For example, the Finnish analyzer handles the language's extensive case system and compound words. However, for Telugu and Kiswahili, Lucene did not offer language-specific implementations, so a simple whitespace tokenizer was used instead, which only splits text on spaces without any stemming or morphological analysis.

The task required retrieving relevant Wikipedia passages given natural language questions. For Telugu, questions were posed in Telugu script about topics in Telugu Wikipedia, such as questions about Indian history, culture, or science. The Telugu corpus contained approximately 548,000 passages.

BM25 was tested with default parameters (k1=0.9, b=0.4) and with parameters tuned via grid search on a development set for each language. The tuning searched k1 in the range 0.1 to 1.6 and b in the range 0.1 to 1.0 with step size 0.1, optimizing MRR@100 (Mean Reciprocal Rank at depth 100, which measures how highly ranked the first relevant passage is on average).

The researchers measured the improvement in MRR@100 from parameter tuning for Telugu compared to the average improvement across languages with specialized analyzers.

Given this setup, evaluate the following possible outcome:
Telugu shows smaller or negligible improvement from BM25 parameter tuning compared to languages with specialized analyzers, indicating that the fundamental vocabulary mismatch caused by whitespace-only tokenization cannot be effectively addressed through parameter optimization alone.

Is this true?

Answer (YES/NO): NO